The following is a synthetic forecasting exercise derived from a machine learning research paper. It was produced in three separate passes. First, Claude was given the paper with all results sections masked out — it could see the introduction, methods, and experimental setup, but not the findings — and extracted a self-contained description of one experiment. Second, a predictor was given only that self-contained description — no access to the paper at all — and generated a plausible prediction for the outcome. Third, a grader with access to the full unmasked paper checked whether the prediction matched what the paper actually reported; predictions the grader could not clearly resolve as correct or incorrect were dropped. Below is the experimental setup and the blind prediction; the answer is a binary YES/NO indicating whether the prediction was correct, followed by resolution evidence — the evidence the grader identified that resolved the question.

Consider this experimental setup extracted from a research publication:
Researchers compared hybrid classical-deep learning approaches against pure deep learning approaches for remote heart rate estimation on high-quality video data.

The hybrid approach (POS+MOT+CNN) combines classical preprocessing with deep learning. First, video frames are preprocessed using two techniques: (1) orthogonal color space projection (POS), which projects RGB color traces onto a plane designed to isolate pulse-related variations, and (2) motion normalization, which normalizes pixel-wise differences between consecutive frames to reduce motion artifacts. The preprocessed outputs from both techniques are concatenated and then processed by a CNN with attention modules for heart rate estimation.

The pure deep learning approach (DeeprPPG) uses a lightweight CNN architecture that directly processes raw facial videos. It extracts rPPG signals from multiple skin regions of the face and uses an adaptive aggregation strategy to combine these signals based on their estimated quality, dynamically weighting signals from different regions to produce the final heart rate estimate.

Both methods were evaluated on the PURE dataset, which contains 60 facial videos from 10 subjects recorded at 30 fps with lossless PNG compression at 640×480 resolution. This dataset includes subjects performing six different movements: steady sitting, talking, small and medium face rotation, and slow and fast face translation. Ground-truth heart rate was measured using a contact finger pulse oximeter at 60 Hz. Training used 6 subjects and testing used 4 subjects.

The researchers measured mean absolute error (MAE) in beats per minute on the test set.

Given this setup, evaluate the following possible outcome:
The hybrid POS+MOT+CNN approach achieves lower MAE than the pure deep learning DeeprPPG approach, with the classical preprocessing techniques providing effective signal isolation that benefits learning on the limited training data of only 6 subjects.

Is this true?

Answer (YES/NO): YES